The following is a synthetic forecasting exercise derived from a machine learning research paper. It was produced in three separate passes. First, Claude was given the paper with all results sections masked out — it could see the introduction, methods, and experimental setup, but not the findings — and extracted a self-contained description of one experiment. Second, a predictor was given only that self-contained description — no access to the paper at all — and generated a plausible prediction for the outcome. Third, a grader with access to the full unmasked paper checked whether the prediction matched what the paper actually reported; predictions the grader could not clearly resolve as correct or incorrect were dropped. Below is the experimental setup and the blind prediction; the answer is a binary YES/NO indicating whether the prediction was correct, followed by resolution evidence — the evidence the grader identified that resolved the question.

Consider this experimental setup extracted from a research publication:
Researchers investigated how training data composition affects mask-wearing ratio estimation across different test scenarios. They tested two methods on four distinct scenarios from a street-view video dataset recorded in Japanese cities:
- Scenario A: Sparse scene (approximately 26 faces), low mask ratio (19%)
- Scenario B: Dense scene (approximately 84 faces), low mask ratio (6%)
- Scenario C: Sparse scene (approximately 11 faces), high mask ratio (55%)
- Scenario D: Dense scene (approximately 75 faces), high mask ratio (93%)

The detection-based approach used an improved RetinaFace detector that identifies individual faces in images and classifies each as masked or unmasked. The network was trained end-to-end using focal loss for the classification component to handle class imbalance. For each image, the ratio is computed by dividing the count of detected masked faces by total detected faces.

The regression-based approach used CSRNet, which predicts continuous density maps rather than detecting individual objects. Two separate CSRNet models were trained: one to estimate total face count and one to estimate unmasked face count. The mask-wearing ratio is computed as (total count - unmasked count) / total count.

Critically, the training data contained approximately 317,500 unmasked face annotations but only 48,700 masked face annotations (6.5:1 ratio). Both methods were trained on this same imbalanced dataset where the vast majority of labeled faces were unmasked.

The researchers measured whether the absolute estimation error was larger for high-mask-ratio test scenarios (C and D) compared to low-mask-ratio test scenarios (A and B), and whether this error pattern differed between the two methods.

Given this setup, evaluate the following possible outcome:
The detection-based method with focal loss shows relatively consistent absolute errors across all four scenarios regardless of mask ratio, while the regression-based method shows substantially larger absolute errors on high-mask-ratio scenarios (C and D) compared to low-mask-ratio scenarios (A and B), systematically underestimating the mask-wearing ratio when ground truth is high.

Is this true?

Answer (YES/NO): NO